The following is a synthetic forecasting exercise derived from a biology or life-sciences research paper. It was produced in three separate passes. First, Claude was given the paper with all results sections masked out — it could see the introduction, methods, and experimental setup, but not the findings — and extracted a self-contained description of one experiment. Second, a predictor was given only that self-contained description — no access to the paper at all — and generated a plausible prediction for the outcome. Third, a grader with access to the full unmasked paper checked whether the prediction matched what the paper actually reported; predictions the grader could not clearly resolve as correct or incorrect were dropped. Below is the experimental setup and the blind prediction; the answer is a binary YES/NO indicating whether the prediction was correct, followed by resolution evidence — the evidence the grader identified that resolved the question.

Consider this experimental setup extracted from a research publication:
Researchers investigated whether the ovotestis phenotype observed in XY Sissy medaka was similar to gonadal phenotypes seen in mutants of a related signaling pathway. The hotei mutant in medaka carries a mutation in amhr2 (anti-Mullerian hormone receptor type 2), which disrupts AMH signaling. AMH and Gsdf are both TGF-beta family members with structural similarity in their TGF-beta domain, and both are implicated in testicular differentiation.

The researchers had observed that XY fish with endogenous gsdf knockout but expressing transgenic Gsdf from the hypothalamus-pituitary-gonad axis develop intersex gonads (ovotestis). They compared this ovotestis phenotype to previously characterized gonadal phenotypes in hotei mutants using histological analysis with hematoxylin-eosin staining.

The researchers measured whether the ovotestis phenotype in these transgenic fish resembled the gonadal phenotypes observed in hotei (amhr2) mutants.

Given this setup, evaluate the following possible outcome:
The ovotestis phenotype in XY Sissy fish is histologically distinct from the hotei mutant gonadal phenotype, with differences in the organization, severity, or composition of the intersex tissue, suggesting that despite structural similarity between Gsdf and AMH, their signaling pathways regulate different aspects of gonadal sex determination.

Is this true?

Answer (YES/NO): NO